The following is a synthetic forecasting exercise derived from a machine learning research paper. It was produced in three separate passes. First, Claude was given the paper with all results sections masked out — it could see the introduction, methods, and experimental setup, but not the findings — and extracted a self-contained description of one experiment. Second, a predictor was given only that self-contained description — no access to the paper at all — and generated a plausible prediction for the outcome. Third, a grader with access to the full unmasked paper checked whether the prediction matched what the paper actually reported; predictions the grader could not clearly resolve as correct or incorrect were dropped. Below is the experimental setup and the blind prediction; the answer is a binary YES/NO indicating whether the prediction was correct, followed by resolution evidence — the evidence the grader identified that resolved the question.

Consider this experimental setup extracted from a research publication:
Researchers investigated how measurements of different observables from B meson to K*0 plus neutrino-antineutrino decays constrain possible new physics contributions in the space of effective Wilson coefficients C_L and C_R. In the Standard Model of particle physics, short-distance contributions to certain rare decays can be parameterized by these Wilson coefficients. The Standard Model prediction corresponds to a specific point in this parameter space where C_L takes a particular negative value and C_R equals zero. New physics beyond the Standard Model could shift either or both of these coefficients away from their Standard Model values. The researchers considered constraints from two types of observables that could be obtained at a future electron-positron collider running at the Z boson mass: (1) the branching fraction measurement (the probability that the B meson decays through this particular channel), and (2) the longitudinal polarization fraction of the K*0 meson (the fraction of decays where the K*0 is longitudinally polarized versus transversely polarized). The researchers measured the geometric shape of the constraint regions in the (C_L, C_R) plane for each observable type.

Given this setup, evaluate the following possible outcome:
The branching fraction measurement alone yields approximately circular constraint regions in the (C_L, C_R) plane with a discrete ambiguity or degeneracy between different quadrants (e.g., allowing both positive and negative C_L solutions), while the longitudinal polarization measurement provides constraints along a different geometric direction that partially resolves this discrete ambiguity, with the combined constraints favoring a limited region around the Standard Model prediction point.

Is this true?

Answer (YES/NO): NO